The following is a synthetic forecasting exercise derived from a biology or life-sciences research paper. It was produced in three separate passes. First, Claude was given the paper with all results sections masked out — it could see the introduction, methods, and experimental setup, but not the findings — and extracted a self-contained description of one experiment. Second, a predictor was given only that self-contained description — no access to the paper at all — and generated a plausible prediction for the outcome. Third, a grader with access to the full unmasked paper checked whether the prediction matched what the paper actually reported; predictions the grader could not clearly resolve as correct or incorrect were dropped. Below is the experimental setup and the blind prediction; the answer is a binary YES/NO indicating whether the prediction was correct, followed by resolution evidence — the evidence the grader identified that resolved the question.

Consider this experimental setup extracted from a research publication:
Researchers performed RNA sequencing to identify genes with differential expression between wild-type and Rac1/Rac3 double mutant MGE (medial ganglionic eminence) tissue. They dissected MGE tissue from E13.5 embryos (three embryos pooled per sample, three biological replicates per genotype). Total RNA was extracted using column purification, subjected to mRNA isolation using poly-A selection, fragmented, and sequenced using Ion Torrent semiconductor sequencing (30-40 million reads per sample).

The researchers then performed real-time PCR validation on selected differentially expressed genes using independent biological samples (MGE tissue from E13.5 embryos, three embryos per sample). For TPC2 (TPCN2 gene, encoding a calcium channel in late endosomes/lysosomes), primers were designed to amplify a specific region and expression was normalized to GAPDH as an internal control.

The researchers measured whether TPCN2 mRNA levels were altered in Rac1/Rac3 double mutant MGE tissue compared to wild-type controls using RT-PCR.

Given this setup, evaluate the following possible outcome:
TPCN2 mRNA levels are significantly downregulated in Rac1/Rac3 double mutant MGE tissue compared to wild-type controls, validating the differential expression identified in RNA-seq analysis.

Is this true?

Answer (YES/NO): YES